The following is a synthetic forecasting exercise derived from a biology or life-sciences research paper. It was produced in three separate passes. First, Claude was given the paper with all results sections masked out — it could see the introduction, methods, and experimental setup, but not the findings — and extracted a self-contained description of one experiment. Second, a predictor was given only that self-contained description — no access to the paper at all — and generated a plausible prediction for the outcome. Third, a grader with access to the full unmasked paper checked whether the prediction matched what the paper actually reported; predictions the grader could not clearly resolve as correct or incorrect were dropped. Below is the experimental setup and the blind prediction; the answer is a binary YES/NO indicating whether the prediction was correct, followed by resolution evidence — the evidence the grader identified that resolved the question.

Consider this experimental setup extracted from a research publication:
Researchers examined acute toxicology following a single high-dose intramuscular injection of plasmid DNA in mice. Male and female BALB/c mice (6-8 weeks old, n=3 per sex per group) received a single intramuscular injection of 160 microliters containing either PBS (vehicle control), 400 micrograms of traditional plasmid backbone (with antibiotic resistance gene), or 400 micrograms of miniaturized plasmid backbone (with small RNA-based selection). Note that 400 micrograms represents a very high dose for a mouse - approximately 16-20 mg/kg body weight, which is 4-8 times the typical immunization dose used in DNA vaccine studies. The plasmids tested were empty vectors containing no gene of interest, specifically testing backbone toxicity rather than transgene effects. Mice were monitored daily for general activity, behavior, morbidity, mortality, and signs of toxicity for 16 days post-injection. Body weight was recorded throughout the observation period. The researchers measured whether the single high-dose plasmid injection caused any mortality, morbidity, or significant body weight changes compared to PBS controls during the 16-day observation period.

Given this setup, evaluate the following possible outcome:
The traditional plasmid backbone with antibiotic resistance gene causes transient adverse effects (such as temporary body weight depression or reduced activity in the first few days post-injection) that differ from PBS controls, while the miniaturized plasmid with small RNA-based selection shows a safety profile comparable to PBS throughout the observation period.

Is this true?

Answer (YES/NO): NO